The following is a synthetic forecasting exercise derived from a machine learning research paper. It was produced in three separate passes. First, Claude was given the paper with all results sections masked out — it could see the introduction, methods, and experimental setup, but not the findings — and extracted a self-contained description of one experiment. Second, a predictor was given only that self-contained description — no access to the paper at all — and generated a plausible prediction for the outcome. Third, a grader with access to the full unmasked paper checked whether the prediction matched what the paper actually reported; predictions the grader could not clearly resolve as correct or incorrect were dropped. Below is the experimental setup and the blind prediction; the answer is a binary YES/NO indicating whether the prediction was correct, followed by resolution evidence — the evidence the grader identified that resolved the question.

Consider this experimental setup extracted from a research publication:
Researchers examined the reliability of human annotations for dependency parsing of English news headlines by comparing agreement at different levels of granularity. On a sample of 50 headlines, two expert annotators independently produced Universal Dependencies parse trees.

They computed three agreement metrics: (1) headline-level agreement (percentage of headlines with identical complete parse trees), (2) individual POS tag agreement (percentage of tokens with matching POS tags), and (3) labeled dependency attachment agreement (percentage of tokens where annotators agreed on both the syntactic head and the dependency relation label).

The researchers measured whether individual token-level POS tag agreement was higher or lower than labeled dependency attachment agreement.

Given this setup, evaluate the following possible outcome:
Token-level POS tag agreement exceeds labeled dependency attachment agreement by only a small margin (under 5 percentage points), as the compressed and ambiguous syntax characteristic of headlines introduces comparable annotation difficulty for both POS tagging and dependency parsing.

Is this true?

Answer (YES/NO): YES